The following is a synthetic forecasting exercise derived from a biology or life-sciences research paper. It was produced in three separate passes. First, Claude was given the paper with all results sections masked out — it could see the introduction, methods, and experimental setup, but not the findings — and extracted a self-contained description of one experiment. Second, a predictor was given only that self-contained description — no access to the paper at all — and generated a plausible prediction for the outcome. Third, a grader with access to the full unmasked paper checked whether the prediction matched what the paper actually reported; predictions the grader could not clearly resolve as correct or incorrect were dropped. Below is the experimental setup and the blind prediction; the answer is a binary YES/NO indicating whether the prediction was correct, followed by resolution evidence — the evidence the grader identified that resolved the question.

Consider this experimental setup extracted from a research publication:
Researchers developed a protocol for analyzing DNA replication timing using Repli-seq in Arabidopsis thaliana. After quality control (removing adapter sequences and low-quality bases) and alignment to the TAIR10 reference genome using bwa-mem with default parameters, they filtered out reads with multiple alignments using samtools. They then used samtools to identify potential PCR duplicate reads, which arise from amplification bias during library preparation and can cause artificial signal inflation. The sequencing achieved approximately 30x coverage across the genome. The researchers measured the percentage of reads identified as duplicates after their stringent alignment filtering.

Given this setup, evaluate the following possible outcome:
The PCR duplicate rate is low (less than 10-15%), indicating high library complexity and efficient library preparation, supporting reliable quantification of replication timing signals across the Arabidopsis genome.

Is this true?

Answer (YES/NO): YES